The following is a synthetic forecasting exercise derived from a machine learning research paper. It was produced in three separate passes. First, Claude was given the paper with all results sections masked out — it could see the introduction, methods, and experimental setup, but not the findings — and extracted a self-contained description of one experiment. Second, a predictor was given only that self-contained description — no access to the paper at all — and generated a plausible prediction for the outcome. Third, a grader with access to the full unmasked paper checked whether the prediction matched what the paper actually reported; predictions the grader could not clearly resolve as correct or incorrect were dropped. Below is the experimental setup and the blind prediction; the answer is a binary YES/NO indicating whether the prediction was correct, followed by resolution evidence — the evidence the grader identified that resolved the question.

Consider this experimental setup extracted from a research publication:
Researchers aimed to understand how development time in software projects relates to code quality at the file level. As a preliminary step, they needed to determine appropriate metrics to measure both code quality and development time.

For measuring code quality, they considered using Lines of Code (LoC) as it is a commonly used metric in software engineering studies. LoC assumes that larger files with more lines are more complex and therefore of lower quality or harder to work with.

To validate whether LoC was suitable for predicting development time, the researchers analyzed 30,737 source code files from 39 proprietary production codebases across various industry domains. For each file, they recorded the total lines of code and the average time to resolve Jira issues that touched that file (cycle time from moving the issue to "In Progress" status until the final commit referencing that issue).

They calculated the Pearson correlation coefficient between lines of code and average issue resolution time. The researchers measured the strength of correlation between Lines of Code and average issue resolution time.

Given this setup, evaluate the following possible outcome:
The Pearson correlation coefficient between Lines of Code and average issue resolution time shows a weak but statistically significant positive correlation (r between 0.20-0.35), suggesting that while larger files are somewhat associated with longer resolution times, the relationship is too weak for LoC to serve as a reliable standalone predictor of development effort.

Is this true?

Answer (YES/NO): NO